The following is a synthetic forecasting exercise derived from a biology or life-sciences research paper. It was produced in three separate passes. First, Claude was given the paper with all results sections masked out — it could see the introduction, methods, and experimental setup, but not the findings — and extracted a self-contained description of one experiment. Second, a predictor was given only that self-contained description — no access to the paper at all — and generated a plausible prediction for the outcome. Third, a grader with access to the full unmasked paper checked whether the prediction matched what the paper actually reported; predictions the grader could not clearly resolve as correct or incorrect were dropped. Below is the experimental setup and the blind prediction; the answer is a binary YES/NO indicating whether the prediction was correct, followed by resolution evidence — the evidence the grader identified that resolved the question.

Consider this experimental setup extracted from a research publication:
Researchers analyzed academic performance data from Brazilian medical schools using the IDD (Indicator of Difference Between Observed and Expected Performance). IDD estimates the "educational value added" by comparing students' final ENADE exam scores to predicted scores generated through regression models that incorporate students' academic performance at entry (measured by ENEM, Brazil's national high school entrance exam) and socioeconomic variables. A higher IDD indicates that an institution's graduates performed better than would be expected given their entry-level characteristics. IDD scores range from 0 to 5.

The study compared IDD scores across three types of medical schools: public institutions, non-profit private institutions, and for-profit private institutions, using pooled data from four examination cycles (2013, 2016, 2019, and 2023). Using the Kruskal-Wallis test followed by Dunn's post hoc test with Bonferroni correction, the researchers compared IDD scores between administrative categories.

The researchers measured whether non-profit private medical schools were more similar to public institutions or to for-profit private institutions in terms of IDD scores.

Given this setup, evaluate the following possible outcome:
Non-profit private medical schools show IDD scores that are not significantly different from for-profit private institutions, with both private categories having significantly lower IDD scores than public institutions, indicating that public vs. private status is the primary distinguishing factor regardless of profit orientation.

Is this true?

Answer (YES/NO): NO